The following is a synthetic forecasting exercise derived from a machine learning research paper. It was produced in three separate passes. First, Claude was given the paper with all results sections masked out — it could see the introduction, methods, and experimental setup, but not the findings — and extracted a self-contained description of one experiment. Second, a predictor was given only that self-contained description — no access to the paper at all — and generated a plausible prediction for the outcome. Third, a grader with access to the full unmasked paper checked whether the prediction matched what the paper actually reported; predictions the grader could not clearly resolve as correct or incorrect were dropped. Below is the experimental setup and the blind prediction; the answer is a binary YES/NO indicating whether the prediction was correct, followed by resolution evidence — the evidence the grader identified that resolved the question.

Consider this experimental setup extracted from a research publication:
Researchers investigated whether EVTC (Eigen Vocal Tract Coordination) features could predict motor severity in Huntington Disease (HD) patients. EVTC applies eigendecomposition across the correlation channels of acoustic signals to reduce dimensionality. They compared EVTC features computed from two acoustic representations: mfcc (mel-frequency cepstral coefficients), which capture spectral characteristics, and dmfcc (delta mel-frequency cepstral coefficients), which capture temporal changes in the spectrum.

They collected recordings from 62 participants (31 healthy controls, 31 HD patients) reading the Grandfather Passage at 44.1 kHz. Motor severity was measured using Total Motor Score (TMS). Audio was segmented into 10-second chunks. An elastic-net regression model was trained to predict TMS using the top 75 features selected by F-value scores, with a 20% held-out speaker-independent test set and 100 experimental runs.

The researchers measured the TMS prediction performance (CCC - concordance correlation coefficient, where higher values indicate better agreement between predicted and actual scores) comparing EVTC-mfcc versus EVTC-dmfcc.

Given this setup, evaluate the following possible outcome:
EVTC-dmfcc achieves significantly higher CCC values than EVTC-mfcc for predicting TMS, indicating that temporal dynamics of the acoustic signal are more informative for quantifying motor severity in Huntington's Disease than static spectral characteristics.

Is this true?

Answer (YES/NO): NO